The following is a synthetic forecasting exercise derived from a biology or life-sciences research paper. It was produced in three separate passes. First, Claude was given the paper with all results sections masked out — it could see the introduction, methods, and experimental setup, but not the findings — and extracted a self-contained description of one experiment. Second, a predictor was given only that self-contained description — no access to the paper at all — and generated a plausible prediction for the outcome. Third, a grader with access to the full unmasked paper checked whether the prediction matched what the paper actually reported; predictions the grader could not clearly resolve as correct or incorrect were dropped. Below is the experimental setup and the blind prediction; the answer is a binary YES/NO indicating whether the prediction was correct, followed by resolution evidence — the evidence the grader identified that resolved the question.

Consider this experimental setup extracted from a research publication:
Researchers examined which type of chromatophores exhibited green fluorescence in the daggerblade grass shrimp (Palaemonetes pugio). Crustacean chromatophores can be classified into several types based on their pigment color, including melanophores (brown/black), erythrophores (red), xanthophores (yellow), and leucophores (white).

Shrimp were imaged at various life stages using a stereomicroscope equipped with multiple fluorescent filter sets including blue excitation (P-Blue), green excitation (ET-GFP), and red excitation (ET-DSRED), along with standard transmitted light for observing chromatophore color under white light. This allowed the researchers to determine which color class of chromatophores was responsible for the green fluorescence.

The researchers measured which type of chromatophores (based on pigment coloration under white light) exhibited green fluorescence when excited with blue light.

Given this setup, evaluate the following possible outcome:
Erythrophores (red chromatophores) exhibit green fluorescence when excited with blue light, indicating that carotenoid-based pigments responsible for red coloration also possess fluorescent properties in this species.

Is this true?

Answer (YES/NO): NO